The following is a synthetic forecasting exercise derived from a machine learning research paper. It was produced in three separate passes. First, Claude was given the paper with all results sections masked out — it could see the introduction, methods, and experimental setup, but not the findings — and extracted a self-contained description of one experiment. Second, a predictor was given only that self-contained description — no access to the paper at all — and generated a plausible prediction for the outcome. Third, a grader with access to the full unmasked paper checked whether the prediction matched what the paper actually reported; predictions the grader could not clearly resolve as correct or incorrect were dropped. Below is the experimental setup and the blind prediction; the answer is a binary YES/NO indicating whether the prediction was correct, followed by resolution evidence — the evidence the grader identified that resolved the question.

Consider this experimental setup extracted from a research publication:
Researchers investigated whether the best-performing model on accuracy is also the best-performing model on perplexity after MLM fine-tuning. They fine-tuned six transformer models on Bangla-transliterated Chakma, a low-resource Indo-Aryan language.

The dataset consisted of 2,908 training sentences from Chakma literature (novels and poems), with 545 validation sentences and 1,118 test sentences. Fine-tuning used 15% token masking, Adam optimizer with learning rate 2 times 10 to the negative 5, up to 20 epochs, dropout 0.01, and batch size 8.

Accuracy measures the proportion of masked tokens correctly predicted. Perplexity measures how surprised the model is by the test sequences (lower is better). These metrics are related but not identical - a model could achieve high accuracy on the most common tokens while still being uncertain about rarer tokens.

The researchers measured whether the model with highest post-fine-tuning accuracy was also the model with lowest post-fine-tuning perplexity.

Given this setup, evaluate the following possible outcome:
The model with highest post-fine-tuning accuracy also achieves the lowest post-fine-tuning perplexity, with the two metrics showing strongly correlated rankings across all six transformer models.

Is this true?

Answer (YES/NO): NO